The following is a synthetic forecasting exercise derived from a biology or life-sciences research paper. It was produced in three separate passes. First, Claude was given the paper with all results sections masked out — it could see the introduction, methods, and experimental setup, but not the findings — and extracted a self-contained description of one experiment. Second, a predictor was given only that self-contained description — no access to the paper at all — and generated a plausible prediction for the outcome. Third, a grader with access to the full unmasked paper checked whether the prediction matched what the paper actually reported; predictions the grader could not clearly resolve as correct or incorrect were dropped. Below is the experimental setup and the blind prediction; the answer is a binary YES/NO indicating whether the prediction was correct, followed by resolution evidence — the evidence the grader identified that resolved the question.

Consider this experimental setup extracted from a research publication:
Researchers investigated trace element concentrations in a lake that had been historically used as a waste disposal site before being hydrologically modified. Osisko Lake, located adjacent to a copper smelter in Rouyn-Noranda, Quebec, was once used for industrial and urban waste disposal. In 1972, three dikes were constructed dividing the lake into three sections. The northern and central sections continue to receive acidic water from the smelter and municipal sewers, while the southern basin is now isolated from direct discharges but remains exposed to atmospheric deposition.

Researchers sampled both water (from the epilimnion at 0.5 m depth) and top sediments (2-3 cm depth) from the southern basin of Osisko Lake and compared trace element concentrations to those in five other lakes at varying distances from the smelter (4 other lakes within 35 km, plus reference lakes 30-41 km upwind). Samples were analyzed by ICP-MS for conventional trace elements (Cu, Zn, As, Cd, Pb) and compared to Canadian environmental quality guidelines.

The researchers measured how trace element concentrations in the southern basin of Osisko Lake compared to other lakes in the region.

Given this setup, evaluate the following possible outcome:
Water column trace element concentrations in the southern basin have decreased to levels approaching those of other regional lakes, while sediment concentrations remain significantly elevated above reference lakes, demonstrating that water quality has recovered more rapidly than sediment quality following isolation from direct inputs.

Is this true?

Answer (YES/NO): NO